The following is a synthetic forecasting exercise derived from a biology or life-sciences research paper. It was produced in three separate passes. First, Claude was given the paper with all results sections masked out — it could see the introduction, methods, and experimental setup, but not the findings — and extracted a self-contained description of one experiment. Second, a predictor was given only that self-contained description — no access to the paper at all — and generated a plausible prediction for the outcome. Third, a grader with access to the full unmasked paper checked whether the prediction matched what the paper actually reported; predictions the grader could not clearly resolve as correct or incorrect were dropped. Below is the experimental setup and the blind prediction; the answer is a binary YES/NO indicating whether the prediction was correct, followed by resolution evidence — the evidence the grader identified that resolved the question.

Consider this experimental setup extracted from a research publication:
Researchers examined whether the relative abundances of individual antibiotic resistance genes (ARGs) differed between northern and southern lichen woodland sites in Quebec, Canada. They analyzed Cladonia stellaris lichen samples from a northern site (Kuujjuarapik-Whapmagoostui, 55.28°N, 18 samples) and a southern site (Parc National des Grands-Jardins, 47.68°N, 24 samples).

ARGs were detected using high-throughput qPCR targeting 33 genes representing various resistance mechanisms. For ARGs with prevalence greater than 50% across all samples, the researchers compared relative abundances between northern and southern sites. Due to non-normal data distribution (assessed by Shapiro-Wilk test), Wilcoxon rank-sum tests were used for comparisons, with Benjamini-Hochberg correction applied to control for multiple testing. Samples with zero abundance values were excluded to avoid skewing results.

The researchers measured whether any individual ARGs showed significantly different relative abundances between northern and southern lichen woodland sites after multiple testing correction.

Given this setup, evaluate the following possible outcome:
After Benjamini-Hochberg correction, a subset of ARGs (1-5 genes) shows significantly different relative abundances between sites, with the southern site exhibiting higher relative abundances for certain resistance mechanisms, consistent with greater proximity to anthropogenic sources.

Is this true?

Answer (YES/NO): YES